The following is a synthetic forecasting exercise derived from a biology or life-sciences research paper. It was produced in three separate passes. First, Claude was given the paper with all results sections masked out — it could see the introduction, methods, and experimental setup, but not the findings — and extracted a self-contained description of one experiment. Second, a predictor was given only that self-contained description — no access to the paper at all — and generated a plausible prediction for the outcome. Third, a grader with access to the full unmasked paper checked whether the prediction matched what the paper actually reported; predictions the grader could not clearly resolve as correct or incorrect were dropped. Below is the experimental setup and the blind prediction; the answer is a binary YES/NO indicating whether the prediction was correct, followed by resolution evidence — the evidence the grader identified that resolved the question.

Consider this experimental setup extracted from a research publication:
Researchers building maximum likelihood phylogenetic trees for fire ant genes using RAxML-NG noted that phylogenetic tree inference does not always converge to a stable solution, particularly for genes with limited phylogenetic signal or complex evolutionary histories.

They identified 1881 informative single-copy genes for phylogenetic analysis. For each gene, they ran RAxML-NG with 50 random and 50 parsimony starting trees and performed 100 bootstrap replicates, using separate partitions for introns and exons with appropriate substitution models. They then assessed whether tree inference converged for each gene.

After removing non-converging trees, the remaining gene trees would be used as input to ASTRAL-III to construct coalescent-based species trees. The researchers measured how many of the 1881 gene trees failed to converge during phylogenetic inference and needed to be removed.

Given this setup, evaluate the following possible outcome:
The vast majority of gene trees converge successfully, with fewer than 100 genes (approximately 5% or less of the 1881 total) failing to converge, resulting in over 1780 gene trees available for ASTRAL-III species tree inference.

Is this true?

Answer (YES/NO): NO